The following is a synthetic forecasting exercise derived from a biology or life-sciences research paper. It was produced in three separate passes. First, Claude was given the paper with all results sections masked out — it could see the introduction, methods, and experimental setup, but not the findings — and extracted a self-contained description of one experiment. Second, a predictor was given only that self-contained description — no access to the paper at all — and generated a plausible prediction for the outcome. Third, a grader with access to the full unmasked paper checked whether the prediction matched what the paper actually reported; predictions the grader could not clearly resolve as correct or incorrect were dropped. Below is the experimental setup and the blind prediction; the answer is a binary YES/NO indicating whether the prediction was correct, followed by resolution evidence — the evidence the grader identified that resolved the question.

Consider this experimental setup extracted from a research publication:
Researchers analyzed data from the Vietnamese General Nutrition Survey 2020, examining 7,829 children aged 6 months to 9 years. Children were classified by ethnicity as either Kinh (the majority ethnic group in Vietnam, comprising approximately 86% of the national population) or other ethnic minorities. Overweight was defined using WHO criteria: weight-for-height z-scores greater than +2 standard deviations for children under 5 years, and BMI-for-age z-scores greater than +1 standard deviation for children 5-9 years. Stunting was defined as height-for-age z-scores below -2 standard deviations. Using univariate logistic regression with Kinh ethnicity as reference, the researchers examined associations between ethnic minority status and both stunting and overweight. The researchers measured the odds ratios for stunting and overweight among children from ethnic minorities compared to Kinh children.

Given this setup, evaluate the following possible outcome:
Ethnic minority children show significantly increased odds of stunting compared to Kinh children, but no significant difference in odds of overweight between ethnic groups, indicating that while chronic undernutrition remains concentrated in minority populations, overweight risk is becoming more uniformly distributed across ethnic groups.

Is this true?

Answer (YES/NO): NO